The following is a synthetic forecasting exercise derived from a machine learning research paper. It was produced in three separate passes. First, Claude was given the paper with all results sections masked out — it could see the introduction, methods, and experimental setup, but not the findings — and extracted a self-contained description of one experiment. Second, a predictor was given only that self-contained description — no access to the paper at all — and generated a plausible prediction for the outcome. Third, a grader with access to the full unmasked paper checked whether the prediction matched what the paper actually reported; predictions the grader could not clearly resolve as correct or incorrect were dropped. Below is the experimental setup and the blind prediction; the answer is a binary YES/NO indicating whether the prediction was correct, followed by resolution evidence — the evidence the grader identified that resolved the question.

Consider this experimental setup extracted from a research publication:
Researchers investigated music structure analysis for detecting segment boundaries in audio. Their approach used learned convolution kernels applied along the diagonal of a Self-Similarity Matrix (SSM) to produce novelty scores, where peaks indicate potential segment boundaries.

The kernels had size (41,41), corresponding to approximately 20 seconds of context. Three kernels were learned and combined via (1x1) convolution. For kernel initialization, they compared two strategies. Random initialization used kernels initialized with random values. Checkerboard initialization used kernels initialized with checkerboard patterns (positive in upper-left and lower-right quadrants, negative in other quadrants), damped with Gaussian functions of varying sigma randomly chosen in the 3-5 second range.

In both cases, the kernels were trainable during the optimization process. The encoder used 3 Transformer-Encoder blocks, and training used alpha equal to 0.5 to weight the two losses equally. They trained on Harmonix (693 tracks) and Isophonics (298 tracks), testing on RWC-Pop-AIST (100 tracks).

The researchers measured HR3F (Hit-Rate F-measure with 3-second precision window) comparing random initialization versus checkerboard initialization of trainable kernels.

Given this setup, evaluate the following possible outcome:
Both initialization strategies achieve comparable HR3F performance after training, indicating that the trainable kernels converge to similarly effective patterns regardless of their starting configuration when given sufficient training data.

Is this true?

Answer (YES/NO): YES